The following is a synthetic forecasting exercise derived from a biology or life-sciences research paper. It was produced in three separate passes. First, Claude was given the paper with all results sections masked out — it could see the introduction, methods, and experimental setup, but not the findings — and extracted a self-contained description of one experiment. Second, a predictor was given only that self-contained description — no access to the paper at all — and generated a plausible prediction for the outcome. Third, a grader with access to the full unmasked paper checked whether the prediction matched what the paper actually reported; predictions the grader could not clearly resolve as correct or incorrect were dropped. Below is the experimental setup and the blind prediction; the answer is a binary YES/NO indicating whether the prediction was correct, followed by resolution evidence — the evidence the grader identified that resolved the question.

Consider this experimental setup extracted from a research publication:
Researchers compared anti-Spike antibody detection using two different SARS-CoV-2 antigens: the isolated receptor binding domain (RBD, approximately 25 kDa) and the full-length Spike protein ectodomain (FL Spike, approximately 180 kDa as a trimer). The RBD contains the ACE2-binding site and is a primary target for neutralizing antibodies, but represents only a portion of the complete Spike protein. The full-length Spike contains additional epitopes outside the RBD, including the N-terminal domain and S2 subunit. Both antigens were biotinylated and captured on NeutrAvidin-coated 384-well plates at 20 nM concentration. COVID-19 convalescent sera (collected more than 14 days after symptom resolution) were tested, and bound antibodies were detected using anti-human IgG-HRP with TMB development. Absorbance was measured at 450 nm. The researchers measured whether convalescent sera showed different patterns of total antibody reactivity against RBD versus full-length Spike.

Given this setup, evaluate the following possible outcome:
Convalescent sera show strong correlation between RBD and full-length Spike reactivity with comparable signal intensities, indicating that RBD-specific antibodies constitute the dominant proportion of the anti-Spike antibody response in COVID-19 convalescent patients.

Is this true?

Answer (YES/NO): NO